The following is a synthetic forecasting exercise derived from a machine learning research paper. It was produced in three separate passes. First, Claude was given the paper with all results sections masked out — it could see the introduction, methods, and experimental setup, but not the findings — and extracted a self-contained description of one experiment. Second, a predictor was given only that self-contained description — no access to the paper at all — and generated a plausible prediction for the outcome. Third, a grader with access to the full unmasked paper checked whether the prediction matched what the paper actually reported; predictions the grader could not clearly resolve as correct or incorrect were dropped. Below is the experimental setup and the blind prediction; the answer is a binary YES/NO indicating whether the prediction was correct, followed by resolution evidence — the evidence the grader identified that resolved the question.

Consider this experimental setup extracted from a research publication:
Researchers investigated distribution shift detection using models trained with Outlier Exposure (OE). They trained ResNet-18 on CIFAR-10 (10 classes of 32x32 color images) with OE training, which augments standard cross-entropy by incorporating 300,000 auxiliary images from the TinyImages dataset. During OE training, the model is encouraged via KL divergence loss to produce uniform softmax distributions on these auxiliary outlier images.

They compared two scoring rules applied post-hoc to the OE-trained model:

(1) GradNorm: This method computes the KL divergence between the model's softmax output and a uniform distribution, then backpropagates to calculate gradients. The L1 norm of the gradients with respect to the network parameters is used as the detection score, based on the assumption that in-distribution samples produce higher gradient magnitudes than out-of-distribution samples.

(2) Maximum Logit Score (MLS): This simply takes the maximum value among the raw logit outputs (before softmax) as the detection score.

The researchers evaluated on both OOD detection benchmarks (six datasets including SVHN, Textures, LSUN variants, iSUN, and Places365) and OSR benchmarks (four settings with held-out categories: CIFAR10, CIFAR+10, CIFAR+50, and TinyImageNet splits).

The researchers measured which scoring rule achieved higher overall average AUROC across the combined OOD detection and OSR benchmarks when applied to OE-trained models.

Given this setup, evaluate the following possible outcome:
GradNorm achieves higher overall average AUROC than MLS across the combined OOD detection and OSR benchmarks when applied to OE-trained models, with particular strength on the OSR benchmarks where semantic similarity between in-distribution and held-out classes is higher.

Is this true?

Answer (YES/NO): NO